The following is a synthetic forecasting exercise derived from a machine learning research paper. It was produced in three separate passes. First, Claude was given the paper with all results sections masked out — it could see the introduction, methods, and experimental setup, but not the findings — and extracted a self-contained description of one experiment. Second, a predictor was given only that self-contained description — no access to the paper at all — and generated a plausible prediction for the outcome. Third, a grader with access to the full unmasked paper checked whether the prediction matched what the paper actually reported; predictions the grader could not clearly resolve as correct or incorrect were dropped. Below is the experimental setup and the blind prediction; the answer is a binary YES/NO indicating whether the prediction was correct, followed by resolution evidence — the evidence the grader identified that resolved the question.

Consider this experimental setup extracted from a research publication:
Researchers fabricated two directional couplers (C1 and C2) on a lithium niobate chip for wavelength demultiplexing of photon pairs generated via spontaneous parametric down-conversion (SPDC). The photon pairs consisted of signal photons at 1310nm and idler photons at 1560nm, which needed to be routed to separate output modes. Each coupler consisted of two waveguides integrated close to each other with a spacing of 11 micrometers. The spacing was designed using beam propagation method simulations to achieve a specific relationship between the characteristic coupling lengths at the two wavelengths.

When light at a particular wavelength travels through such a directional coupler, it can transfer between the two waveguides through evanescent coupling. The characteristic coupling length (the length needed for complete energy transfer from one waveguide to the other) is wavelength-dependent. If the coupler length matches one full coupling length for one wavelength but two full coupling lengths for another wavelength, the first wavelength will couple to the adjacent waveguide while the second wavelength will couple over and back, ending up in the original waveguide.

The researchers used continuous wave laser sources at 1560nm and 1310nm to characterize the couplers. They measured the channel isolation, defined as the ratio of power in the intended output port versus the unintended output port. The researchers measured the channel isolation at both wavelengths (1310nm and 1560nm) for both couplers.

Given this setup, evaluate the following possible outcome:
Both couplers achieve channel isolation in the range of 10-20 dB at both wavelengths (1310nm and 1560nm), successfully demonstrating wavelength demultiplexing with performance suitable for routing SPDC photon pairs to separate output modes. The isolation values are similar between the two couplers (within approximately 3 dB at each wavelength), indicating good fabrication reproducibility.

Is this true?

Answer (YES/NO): NO